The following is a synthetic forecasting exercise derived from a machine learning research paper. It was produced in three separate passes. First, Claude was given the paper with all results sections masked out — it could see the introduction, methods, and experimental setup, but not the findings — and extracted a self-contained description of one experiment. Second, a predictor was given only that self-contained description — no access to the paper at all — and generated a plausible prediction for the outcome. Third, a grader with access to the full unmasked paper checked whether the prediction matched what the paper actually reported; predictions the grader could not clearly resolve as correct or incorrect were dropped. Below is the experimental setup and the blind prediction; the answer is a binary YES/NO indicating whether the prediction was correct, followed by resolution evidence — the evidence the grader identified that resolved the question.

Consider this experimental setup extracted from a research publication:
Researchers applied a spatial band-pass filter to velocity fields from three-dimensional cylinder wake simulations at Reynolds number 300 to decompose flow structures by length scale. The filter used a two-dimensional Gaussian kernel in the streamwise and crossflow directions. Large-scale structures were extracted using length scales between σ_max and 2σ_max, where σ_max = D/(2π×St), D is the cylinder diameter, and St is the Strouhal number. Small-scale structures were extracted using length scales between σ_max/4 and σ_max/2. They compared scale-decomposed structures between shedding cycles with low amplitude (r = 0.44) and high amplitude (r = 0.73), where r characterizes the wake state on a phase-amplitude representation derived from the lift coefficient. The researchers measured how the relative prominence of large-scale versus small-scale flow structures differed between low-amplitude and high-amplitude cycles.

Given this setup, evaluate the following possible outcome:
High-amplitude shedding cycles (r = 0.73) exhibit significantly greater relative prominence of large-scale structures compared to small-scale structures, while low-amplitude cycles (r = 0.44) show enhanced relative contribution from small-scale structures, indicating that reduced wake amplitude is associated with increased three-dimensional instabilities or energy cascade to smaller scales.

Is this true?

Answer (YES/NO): YES